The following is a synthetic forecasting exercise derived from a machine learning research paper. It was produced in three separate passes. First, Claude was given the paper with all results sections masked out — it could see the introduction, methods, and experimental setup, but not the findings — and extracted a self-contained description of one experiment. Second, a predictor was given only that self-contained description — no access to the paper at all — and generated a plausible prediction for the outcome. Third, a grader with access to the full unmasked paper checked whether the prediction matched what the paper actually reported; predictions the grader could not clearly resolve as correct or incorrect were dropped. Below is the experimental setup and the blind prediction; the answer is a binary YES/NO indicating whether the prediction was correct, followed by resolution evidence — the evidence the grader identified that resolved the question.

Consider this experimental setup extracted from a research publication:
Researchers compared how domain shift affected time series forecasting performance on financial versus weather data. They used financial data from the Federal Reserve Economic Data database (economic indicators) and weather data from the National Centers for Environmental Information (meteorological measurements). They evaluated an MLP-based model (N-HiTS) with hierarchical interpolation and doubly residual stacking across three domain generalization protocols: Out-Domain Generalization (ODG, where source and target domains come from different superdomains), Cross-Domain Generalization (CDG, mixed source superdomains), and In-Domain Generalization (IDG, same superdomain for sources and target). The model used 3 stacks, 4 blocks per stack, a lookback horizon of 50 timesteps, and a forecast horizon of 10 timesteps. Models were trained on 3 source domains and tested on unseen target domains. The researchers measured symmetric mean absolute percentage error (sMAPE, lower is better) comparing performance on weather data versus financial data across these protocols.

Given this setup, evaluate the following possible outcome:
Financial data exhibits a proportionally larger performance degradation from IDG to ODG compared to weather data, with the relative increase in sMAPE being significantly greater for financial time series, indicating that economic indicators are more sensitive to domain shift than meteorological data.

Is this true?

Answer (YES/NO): YES